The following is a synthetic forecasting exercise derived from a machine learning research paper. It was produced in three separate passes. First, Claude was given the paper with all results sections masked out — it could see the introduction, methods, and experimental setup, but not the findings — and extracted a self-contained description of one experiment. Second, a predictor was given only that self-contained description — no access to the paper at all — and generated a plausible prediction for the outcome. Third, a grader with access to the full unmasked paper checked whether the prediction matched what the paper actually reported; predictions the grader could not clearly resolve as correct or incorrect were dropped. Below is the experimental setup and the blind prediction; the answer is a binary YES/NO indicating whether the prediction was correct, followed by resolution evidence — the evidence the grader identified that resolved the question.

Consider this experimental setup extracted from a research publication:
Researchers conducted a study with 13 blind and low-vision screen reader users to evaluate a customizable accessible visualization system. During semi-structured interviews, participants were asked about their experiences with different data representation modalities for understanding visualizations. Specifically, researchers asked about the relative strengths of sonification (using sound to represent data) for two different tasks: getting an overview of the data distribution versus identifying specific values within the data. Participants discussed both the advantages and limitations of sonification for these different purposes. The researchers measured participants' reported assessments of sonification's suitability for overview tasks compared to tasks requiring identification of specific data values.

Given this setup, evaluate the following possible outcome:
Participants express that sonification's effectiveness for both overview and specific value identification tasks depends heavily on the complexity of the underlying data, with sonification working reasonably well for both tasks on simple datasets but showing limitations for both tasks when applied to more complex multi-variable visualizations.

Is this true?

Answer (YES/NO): NO